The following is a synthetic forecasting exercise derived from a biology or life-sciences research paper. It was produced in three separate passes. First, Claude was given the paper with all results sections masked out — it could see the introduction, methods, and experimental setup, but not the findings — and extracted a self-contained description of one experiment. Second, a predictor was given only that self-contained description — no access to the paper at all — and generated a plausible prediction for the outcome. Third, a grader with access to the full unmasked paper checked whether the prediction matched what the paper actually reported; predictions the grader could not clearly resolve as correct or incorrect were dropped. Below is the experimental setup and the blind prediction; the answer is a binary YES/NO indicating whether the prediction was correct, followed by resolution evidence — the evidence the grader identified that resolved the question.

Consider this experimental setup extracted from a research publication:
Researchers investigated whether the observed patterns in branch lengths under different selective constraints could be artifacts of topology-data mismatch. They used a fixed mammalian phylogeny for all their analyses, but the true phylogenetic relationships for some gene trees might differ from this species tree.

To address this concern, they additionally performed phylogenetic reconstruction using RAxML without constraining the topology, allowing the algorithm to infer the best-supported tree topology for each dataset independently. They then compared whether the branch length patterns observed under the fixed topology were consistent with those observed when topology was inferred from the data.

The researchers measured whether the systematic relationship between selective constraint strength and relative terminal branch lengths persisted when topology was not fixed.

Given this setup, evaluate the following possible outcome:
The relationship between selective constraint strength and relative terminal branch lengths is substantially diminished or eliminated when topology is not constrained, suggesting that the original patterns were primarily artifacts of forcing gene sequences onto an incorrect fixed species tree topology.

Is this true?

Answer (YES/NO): NO